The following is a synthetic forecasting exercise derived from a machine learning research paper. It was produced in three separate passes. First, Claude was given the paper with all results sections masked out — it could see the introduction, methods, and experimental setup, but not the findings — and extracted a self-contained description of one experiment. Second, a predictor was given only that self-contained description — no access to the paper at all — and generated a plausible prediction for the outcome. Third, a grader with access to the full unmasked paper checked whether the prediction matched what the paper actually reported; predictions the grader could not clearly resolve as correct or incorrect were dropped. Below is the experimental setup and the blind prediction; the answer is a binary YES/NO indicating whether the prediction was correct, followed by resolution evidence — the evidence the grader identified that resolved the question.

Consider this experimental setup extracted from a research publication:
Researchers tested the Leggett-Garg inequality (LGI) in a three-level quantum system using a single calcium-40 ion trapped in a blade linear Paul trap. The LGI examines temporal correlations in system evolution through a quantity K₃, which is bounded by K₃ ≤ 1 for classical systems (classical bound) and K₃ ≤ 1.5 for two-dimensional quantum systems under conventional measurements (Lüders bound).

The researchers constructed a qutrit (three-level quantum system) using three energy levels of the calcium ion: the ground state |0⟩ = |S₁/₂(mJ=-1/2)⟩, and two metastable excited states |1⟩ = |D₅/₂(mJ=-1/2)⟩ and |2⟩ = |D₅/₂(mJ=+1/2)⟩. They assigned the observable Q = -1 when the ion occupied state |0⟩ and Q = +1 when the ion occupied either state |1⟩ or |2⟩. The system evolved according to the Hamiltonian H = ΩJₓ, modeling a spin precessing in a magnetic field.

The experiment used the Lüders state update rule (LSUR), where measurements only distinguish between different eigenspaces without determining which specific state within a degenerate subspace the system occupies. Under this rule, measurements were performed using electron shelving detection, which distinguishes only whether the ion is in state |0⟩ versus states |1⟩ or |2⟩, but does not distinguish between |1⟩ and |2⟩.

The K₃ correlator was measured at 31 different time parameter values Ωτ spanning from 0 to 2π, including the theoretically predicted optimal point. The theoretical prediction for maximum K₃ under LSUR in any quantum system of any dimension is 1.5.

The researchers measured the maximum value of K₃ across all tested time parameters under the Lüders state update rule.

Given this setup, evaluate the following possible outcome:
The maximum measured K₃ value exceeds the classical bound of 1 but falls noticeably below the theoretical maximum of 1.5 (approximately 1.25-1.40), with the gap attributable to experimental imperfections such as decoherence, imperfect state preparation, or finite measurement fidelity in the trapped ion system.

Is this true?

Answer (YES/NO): NO